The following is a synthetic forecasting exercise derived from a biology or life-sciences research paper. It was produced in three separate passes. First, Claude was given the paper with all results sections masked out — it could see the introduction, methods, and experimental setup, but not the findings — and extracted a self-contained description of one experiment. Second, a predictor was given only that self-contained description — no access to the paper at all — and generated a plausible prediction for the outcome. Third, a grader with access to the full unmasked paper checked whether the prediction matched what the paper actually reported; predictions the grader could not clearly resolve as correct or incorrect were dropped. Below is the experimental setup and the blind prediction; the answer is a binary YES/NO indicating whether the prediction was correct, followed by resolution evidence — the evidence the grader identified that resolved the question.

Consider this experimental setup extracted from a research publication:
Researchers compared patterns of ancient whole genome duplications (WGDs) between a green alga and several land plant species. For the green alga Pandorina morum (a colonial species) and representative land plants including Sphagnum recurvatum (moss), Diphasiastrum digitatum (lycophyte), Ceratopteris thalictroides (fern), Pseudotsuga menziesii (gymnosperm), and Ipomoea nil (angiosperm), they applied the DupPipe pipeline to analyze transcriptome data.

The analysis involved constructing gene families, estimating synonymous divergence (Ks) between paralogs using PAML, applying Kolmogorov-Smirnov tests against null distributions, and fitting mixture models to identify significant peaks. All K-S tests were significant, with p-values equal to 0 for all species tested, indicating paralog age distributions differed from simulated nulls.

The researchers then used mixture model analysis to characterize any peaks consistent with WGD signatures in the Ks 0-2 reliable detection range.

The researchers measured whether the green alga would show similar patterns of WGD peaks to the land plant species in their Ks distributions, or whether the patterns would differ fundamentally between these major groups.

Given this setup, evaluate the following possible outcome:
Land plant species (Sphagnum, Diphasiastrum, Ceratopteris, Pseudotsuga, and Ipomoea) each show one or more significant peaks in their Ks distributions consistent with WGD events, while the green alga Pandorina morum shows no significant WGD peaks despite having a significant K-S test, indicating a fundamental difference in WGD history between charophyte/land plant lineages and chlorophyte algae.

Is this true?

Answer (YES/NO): YES